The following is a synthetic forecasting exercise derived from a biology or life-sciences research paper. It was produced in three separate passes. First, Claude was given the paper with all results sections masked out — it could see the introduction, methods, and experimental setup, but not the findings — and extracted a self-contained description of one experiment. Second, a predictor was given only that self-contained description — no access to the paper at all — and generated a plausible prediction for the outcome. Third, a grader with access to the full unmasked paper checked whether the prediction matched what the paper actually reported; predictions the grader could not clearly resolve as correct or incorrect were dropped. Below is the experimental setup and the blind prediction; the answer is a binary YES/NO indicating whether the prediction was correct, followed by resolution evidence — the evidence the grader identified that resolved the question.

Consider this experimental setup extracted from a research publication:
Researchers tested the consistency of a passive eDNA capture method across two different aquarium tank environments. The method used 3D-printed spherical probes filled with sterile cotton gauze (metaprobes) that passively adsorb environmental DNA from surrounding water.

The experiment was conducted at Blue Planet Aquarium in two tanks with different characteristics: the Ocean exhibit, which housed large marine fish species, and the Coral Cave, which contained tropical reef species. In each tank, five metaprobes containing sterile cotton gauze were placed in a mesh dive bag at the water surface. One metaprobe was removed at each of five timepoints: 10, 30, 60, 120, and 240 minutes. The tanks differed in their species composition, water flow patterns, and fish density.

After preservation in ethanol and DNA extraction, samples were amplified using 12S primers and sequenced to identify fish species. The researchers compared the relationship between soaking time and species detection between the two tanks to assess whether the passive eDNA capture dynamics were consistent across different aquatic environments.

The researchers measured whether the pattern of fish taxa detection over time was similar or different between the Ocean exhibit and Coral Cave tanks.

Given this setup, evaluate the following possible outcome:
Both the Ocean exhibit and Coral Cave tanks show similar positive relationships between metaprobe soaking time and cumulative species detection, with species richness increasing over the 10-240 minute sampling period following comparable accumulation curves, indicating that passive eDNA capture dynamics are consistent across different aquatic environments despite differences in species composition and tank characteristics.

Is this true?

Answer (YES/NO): YES